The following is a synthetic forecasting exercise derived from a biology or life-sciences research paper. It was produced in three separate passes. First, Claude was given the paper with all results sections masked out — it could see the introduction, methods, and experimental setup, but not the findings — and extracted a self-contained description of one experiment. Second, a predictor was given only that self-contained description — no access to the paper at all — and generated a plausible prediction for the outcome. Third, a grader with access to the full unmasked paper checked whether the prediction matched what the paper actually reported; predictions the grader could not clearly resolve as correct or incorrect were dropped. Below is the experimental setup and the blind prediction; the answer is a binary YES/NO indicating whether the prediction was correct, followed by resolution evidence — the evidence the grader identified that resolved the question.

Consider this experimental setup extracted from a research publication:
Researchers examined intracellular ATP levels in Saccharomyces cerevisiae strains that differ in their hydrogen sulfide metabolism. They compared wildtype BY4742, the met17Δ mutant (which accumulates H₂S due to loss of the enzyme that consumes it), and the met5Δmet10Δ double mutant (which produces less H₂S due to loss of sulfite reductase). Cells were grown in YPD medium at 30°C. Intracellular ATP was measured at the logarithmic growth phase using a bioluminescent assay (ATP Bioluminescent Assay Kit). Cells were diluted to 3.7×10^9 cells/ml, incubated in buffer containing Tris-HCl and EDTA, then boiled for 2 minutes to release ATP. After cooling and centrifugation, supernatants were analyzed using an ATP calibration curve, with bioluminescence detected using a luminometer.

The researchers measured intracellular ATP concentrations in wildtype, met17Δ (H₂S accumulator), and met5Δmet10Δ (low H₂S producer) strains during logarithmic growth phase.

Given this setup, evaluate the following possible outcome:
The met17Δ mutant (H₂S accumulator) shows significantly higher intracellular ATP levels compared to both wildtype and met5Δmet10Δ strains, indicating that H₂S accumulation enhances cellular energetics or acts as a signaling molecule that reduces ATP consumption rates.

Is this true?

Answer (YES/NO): YES